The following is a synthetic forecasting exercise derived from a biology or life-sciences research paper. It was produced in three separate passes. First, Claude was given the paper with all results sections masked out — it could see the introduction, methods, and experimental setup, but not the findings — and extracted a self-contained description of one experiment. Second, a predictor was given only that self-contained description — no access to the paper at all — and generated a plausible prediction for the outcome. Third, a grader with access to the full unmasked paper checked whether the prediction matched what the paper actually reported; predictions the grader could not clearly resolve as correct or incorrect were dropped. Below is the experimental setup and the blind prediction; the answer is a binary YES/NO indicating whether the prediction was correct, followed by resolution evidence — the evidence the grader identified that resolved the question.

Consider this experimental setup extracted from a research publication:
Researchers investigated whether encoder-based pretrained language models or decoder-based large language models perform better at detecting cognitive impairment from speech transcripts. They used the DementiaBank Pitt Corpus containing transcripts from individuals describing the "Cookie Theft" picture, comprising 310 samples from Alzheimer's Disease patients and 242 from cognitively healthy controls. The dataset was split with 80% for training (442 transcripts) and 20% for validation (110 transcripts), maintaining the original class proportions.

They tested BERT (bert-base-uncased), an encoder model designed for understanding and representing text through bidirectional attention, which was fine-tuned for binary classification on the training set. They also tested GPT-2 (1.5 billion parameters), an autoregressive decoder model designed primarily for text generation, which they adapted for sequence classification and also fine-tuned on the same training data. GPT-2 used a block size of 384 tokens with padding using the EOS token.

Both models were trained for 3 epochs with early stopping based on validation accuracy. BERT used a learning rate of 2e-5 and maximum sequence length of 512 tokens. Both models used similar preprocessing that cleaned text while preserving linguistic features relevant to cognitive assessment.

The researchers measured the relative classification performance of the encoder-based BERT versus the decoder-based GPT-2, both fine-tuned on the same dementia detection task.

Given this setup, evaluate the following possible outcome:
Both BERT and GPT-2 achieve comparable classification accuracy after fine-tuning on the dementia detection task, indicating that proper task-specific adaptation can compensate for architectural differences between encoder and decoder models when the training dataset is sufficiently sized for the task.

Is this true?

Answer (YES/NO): NO